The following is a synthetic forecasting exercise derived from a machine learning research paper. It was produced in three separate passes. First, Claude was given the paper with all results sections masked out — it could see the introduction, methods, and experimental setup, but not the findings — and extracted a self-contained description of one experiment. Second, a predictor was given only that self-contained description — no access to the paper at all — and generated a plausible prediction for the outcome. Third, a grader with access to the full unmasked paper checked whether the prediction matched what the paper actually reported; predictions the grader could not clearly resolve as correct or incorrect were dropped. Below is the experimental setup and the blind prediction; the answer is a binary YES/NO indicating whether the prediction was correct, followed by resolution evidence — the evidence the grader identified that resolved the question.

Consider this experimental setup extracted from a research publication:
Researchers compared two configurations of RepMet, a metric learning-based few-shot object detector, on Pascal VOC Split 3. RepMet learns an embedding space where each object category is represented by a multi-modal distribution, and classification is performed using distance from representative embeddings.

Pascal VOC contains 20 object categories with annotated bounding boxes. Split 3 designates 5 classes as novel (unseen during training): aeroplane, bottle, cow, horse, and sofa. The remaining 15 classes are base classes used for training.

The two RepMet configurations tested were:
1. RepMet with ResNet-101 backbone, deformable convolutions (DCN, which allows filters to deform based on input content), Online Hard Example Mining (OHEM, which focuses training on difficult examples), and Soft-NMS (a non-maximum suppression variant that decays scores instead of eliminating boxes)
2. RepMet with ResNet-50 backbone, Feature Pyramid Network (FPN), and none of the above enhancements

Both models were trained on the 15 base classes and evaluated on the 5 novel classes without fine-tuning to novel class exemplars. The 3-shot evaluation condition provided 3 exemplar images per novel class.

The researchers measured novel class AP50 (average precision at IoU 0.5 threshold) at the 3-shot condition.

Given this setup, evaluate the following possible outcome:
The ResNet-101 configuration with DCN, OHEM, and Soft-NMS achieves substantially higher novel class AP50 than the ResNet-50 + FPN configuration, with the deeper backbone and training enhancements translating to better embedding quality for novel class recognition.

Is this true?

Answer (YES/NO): YES